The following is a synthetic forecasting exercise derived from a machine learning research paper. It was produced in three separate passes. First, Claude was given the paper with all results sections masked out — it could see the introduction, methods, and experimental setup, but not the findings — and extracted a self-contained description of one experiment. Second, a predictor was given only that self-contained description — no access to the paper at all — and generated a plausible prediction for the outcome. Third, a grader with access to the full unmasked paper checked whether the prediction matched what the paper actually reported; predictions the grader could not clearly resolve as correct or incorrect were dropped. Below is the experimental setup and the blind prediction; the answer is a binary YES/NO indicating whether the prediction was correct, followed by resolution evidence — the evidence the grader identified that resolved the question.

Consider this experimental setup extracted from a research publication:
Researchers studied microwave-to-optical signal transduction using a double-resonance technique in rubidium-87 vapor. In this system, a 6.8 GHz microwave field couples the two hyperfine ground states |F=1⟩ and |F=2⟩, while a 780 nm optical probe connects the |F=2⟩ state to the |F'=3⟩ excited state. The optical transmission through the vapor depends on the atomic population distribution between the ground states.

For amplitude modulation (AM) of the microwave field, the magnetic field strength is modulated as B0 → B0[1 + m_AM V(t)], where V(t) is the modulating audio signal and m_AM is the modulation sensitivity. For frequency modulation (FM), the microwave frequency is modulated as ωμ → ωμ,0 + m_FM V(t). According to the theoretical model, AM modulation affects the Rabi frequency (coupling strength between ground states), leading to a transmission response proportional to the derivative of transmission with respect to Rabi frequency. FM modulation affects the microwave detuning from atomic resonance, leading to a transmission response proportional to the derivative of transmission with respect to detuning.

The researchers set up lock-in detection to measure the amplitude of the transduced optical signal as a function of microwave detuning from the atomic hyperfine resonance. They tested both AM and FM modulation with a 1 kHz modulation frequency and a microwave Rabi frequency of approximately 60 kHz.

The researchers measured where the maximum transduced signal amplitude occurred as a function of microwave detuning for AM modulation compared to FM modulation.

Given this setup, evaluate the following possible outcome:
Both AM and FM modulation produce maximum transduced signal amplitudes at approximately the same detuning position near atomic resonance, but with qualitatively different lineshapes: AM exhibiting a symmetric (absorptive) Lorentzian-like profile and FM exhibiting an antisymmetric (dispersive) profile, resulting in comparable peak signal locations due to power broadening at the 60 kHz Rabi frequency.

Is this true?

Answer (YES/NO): NO